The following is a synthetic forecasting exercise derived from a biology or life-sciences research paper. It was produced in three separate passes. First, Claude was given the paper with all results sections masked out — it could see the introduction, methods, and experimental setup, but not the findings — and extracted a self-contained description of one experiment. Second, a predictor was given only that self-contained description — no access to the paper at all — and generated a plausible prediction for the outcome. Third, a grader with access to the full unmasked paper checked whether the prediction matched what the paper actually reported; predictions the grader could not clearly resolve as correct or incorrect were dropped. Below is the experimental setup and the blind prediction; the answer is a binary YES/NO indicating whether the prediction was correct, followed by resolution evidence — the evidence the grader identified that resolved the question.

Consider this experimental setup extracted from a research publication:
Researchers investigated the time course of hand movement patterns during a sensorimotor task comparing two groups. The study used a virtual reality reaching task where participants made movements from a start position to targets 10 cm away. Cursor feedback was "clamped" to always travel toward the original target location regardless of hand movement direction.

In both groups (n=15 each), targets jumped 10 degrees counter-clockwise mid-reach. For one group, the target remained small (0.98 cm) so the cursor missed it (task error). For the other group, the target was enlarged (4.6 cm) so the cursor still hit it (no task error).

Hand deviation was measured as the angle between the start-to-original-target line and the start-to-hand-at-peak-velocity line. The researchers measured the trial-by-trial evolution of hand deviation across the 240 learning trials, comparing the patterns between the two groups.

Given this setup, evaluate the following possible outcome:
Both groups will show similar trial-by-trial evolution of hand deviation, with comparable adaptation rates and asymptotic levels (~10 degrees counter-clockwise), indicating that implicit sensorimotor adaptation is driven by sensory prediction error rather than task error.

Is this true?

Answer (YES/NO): NO